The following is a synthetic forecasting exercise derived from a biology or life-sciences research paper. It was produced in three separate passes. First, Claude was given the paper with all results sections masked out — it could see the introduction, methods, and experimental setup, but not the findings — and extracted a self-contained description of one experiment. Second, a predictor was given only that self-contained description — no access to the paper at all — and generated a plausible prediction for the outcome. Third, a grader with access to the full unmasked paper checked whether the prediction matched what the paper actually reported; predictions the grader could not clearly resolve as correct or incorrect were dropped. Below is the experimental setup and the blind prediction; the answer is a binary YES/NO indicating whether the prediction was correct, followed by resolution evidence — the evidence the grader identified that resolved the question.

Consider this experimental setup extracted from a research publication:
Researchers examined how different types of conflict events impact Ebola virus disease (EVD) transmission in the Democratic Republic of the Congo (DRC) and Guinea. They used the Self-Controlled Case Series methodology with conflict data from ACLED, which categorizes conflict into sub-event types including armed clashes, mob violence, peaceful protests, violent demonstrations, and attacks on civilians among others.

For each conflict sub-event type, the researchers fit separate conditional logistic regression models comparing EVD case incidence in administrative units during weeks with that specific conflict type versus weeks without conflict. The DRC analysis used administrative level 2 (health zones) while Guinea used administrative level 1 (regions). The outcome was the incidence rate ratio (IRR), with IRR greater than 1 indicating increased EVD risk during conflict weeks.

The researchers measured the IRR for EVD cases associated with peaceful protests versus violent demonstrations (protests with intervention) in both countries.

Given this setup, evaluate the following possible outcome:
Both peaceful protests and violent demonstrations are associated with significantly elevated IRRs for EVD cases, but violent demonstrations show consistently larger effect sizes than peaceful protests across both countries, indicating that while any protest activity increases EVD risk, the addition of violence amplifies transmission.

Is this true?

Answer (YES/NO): NO